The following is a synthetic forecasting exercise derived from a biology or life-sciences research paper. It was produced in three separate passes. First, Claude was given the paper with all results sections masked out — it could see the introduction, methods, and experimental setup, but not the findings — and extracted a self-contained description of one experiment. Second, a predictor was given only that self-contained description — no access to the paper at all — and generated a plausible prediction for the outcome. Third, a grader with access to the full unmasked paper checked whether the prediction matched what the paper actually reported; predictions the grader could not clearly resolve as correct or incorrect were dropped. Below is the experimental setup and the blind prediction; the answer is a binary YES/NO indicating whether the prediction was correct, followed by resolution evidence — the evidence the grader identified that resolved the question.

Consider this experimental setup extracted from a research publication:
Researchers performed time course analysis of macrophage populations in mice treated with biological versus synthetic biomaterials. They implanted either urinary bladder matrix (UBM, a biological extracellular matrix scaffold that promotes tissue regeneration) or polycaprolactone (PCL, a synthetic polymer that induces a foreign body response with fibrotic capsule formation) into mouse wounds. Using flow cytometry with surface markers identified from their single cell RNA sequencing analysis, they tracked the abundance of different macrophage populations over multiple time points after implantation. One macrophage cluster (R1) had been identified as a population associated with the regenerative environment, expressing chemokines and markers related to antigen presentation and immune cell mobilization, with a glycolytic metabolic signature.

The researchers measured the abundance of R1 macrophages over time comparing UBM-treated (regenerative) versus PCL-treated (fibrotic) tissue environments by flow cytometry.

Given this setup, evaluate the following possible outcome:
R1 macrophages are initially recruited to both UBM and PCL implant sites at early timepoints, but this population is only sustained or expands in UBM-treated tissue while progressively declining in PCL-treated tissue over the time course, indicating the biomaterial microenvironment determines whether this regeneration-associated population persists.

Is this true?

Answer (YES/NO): NO